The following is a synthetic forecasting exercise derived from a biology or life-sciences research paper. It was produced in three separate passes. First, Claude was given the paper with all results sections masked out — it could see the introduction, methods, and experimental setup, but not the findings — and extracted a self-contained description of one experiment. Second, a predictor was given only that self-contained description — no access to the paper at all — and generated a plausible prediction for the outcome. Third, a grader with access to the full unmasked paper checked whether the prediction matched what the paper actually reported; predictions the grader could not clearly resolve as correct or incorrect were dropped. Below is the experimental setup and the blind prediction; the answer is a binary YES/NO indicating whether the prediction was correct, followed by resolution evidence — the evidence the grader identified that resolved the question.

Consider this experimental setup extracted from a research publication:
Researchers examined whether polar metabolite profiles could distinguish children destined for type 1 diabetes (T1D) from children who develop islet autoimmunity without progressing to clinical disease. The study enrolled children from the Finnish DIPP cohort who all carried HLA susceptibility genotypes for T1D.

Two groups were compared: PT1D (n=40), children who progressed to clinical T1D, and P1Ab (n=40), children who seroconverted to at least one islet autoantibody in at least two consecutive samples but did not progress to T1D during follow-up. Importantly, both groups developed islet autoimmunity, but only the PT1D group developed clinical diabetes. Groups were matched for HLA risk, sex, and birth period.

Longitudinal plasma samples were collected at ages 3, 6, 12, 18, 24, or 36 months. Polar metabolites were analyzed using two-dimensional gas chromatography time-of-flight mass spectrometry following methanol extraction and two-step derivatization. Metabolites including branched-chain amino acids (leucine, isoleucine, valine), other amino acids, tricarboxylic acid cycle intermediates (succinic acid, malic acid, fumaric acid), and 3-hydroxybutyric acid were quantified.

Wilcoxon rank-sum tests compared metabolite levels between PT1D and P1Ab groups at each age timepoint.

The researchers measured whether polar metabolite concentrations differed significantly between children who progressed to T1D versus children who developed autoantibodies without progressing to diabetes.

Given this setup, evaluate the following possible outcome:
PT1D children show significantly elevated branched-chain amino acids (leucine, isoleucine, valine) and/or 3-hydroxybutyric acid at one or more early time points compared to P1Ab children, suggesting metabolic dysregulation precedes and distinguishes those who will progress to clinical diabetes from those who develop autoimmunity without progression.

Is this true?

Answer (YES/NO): NO